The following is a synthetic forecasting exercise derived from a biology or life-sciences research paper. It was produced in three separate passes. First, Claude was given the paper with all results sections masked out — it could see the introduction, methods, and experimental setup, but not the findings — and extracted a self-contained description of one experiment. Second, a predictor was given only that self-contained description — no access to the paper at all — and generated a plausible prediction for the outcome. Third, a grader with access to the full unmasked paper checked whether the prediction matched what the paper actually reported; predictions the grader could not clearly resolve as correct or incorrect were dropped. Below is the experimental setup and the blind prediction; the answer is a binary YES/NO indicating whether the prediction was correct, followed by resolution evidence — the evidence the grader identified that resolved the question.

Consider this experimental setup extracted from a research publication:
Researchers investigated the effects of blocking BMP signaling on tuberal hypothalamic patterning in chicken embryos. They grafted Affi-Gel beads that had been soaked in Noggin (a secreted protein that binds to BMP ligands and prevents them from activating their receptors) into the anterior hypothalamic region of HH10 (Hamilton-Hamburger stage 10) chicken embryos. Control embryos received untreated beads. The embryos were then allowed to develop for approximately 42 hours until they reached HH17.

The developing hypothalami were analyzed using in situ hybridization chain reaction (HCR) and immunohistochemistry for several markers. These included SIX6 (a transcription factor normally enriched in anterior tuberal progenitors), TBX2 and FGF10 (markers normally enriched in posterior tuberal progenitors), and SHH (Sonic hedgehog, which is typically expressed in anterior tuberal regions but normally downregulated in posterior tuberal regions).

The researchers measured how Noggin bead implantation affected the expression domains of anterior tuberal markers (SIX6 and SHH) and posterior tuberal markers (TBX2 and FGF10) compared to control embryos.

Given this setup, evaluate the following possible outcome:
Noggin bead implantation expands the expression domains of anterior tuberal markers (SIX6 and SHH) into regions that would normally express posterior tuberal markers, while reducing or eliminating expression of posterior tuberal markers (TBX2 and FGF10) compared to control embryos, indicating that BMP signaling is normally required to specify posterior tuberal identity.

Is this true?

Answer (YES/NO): NO